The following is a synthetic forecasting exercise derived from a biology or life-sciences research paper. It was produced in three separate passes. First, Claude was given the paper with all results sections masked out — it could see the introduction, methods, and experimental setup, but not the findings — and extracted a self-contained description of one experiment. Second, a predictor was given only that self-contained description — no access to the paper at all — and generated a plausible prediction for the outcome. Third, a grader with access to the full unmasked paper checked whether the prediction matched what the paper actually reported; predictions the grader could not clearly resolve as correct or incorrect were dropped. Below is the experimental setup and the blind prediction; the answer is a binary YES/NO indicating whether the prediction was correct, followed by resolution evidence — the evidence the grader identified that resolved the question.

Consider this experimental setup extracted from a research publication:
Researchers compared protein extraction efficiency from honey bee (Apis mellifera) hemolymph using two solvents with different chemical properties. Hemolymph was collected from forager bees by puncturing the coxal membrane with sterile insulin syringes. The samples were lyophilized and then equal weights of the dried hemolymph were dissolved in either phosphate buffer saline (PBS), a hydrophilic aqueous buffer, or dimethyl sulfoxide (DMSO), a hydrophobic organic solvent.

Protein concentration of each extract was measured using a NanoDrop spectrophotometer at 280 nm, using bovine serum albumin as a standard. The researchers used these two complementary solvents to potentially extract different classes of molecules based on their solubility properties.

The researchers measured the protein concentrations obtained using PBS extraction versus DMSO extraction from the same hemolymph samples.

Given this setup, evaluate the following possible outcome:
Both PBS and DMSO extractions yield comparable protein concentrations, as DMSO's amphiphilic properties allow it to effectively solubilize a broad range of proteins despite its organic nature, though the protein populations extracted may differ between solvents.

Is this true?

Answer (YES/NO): NO